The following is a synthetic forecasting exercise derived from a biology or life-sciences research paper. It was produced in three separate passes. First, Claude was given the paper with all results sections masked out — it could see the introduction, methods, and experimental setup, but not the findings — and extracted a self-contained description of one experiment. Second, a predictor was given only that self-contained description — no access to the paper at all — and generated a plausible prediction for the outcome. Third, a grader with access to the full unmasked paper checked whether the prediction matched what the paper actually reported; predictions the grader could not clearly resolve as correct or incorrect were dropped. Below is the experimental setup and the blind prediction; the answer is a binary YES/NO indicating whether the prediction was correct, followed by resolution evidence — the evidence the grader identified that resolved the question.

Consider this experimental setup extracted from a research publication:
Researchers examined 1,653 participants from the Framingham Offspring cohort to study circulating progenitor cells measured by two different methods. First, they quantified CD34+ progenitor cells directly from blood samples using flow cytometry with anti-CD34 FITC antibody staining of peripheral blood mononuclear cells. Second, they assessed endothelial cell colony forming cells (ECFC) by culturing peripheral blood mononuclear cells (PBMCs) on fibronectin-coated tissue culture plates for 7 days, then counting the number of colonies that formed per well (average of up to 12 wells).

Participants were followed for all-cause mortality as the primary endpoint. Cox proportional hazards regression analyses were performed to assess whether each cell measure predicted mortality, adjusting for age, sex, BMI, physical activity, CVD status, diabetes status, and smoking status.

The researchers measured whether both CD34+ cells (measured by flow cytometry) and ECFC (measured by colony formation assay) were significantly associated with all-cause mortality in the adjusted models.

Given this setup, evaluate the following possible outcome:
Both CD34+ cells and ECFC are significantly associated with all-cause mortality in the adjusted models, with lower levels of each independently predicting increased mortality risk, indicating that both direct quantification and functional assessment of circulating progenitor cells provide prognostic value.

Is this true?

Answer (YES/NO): NO